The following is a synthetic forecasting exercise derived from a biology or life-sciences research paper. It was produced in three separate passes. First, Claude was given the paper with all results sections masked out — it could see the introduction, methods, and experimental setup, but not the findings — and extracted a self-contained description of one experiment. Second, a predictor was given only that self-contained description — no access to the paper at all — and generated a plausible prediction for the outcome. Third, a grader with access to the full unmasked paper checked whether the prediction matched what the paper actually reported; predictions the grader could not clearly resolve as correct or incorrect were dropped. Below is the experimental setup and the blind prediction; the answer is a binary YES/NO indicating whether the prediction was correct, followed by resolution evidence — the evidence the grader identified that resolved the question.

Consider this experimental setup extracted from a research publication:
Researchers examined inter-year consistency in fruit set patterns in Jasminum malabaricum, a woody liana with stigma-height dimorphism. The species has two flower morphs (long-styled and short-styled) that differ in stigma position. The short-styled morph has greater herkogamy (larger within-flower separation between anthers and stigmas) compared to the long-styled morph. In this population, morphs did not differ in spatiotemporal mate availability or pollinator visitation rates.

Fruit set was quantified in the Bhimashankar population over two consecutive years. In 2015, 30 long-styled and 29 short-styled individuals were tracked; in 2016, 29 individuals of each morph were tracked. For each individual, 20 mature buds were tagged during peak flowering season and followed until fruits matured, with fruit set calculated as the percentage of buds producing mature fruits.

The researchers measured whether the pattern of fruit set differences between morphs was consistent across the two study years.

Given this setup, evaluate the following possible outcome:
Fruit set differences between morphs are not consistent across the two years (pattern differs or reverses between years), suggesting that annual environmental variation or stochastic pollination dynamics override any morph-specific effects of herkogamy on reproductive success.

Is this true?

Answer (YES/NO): NO